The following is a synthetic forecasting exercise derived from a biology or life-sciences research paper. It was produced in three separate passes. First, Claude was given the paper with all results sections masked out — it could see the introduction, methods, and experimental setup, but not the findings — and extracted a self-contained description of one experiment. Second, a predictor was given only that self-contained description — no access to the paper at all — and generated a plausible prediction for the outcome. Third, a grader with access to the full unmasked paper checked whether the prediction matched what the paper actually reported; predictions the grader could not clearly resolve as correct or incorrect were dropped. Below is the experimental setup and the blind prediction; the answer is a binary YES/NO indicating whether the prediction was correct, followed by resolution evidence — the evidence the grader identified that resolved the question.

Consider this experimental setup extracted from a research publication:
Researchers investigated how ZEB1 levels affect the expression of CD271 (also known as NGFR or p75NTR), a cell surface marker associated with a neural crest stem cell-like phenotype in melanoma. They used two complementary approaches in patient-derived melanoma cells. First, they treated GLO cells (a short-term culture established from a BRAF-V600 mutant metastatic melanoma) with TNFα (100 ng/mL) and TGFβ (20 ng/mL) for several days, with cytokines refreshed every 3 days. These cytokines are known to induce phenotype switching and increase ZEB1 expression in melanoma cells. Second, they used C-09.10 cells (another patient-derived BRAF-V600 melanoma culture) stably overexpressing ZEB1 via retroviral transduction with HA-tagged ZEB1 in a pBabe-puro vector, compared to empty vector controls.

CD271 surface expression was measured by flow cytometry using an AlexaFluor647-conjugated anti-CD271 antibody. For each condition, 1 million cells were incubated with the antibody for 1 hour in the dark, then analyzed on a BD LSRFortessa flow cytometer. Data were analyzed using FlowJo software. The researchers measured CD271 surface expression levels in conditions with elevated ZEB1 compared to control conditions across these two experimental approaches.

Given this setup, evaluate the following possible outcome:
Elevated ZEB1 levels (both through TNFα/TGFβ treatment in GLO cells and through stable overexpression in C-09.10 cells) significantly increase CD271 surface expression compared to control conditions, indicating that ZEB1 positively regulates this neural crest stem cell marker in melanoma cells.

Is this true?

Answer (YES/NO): YES